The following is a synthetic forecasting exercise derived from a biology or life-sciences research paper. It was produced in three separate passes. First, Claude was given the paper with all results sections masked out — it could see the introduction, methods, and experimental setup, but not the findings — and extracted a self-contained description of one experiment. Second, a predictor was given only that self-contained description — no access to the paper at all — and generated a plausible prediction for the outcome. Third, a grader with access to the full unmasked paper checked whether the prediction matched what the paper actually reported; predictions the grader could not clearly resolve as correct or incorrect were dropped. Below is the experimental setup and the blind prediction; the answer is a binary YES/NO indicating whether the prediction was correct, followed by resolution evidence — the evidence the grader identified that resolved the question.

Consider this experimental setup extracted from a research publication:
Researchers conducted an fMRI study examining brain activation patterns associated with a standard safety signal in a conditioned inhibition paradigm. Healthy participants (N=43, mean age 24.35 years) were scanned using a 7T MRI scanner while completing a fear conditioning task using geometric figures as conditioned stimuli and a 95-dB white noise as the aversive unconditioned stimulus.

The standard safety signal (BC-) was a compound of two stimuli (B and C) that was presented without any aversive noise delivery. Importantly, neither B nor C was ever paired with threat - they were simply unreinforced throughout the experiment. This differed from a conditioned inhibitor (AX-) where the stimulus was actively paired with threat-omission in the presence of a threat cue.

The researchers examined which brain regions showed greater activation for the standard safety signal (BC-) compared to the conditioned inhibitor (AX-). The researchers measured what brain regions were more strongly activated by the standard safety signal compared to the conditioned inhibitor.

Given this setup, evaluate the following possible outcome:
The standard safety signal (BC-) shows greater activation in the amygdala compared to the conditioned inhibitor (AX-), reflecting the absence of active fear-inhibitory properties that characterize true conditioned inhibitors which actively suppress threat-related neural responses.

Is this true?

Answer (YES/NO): NO